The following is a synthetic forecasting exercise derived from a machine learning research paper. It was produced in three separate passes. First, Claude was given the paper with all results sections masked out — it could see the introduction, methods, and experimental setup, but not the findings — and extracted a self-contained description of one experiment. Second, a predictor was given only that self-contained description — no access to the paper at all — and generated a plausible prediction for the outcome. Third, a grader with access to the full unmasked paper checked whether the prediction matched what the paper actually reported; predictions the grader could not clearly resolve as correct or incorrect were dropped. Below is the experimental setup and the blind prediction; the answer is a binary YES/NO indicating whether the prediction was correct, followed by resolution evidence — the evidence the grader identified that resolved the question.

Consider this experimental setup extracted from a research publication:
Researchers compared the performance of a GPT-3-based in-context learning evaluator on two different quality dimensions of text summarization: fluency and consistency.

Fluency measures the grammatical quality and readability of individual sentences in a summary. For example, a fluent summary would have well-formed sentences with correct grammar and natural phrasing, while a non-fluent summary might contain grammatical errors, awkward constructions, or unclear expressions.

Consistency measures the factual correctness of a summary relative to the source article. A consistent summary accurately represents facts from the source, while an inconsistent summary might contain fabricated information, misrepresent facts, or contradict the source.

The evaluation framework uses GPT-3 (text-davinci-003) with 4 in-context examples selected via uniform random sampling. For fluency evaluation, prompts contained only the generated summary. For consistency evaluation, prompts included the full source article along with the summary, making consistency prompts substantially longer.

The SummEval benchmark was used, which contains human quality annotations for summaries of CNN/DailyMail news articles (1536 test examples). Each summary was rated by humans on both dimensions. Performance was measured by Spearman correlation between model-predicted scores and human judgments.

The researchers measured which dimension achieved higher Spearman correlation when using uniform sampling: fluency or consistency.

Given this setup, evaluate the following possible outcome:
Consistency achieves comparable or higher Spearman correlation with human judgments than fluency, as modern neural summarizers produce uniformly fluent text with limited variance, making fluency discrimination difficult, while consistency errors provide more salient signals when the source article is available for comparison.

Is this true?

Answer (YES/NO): YES